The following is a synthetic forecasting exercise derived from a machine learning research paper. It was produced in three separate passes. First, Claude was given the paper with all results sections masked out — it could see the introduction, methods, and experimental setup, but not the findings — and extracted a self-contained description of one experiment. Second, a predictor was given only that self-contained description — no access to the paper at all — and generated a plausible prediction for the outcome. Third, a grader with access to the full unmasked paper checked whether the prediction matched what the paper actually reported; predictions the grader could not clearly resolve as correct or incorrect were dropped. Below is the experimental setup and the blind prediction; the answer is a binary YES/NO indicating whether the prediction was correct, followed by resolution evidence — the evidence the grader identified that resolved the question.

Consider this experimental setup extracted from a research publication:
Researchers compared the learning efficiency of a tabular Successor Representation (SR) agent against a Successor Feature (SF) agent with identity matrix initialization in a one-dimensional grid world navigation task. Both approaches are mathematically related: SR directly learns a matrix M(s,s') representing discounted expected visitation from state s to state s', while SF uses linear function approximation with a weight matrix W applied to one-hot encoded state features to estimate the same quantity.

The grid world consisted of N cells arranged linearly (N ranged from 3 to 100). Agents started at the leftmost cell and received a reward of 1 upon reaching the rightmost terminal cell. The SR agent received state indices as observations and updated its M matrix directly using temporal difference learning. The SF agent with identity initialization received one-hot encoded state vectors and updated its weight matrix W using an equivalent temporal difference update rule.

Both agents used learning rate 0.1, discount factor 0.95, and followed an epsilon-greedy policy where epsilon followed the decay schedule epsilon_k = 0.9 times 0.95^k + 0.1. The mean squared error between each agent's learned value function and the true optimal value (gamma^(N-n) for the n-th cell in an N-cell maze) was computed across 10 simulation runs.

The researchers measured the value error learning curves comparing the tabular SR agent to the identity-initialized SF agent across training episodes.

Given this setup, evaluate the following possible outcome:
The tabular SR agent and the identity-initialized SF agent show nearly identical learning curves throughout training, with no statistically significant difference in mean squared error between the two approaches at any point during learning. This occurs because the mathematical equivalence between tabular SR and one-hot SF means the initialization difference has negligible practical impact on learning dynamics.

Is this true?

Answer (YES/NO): YES